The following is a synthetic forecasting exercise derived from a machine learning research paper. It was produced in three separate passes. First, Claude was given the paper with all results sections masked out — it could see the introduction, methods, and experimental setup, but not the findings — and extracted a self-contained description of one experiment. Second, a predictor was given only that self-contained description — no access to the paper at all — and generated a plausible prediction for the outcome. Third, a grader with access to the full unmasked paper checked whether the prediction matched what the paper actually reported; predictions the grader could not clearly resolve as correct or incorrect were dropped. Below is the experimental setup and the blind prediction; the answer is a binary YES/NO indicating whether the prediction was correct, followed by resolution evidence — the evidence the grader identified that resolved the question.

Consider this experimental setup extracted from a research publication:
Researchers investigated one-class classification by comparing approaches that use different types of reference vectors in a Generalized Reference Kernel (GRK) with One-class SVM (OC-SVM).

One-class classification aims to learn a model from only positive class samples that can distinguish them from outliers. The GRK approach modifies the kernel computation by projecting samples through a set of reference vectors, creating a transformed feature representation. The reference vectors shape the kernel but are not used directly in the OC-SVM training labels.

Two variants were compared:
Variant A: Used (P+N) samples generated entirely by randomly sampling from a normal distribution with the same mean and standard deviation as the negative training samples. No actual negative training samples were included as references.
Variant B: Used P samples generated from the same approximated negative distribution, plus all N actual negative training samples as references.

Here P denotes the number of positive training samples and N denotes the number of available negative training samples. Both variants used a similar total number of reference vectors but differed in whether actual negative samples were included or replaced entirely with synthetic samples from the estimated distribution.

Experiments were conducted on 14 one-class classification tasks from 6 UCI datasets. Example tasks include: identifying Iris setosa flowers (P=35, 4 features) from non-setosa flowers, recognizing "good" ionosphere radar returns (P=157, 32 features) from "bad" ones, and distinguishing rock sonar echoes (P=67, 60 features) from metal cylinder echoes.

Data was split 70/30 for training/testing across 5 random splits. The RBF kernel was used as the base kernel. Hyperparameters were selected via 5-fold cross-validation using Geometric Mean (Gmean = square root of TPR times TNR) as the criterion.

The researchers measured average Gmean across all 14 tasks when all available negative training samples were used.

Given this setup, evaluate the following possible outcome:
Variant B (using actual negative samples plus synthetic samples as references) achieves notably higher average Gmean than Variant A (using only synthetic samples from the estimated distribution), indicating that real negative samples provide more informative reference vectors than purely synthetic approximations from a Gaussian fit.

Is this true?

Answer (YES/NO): NO